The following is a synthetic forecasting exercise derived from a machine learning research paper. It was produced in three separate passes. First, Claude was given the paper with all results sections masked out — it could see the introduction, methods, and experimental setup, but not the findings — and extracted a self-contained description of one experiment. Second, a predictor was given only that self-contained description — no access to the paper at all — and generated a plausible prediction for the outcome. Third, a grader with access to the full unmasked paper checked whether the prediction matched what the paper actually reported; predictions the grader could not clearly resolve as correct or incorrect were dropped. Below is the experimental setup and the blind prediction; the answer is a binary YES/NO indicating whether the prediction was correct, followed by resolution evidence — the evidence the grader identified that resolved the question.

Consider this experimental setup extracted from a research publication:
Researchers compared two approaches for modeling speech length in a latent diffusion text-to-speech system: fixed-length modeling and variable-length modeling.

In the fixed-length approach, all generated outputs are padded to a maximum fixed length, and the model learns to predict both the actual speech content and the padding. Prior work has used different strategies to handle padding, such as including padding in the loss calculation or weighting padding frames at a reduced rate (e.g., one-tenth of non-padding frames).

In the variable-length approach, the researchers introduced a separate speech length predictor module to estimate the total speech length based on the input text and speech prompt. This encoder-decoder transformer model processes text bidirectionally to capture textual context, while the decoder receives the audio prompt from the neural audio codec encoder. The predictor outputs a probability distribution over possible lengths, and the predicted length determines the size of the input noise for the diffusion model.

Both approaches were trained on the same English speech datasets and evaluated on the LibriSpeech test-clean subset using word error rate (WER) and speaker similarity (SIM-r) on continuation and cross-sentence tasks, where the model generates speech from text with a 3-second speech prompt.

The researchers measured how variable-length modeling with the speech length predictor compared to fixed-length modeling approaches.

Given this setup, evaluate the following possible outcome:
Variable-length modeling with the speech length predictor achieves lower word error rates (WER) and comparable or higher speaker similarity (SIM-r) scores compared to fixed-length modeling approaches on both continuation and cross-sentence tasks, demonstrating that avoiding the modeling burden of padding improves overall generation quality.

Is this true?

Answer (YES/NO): YES